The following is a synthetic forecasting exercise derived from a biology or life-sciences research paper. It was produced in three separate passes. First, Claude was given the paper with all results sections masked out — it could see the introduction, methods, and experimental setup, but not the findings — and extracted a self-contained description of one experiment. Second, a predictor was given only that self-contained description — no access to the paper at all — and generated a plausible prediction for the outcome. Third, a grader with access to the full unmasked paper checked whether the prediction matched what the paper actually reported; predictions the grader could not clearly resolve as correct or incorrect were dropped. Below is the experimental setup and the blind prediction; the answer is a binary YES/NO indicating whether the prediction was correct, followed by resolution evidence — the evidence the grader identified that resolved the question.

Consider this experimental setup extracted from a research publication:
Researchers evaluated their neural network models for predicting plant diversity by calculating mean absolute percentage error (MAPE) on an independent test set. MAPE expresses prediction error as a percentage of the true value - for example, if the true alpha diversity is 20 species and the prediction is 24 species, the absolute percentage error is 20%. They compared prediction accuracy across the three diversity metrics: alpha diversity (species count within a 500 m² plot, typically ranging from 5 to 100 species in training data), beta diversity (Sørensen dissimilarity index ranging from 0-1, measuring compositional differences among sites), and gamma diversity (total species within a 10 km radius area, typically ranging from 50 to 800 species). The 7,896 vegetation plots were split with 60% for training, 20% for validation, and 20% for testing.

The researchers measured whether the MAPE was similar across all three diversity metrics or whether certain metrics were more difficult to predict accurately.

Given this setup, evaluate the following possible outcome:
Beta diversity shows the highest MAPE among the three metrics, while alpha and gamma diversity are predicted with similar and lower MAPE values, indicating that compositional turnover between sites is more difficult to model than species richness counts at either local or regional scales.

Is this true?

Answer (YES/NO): NO